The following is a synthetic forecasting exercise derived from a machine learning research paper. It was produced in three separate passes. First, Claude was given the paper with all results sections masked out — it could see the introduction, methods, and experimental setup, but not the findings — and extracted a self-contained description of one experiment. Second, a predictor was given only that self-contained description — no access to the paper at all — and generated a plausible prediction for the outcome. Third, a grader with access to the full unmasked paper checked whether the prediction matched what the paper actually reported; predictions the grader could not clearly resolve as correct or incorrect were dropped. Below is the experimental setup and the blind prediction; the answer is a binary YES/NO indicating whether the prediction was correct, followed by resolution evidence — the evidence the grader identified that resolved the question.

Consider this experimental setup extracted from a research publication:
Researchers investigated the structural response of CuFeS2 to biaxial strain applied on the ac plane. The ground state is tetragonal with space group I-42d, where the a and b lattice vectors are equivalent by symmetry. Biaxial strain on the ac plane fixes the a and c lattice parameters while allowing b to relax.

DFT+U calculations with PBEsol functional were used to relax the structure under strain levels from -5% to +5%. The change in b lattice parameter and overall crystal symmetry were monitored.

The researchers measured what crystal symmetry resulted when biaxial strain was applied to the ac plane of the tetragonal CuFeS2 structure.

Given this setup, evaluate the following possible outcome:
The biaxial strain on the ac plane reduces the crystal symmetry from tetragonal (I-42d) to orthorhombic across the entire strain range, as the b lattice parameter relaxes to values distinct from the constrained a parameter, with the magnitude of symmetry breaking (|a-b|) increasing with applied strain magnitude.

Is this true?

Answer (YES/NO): YES